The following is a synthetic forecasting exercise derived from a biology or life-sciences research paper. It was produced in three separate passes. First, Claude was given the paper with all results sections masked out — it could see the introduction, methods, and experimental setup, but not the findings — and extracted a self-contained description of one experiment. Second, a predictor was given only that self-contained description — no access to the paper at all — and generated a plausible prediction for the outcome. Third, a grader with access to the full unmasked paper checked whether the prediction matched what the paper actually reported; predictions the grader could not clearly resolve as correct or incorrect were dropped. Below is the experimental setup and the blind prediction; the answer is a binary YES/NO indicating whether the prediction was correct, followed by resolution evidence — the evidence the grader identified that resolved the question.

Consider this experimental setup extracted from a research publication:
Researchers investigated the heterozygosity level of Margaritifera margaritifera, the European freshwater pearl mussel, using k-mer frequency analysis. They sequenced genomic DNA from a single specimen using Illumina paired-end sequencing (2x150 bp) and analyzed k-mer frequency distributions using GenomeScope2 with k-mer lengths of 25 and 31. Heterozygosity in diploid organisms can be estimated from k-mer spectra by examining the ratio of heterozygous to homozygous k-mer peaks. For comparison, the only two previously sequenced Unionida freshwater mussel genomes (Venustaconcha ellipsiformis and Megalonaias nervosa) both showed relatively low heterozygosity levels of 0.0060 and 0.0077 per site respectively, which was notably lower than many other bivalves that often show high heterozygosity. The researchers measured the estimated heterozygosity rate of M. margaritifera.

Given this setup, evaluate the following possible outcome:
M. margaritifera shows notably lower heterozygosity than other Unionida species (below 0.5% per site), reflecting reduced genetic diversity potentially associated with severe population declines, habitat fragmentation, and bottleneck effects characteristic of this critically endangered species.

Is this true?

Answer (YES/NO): YES